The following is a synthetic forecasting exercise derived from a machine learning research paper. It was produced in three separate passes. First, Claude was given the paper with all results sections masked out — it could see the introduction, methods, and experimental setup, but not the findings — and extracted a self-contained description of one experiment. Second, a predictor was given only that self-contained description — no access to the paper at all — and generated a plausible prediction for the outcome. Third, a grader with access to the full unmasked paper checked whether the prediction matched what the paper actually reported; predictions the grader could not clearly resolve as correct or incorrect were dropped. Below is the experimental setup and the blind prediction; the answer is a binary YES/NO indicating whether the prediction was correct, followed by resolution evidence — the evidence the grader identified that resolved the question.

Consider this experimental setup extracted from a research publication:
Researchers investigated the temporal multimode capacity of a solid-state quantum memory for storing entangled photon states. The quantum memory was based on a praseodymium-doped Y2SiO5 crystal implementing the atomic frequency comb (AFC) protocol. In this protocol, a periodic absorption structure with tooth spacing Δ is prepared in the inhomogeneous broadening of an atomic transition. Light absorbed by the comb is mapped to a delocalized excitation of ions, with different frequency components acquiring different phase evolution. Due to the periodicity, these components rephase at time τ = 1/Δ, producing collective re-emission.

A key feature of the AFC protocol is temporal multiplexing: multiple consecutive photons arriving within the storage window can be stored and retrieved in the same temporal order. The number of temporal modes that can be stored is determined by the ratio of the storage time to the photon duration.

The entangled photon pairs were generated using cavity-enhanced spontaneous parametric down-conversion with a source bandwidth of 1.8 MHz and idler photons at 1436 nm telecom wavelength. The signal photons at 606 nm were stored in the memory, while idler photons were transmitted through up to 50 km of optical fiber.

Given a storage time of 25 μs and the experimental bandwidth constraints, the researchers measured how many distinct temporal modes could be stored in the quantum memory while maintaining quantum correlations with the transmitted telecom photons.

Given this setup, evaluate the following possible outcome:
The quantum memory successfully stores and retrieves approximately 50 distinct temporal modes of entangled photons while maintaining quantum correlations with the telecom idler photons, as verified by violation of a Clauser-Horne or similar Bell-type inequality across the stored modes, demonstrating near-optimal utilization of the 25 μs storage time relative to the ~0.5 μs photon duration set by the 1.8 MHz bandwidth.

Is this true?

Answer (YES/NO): NO